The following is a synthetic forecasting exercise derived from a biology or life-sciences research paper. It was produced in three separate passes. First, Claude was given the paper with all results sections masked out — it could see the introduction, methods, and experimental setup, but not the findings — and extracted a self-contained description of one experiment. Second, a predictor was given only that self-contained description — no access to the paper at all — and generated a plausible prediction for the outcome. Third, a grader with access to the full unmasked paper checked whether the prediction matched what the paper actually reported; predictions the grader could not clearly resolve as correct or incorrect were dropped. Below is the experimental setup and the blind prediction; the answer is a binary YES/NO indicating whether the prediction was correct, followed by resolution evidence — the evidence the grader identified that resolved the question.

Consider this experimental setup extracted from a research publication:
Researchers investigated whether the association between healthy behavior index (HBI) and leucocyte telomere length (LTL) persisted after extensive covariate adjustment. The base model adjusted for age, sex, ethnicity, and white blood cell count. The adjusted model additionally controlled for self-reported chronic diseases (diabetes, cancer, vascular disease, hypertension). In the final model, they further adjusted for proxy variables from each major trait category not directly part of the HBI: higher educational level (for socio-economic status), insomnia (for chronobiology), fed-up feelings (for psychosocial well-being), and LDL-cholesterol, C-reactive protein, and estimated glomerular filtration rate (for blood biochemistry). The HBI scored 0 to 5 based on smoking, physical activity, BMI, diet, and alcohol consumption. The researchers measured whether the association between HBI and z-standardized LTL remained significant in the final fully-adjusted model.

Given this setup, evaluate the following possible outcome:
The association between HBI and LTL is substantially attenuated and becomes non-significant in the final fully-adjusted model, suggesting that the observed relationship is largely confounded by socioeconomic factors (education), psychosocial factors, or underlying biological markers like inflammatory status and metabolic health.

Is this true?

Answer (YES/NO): NO